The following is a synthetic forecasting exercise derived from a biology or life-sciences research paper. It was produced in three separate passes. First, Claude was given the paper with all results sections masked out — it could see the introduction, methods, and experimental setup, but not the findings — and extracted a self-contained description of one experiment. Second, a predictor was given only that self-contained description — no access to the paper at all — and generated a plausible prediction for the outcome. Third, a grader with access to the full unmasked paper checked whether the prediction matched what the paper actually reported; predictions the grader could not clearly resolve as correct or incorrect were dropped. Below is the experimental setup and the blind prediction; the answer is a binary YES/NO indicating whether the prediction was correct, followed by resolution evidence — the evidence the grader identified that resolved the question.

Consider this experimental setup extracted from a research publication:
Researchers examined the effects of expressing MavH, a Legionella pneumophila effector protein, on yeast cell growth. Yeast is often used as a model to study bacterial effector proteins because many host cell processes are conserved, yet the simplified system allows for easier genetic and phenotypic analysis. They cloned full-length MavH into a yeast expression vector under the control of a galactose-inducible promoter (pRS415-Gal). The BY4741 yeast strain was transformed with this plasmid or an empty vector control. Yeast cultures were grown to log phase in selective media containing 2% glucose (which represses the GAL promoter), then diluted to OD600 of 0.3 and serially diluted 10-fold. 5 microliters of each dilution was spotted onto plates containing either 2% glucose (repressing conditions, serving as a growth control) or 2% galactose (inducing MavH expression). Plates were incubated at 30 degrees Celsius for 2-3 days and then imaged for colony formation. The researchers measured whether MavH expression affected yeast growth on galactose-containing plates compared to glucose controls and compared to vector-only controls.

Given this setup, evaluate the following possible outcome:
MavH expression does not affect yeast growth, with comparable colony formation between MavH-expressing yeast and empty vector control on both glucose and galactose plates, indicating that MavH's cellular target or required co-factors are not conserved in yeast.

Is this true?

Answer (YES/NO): NO